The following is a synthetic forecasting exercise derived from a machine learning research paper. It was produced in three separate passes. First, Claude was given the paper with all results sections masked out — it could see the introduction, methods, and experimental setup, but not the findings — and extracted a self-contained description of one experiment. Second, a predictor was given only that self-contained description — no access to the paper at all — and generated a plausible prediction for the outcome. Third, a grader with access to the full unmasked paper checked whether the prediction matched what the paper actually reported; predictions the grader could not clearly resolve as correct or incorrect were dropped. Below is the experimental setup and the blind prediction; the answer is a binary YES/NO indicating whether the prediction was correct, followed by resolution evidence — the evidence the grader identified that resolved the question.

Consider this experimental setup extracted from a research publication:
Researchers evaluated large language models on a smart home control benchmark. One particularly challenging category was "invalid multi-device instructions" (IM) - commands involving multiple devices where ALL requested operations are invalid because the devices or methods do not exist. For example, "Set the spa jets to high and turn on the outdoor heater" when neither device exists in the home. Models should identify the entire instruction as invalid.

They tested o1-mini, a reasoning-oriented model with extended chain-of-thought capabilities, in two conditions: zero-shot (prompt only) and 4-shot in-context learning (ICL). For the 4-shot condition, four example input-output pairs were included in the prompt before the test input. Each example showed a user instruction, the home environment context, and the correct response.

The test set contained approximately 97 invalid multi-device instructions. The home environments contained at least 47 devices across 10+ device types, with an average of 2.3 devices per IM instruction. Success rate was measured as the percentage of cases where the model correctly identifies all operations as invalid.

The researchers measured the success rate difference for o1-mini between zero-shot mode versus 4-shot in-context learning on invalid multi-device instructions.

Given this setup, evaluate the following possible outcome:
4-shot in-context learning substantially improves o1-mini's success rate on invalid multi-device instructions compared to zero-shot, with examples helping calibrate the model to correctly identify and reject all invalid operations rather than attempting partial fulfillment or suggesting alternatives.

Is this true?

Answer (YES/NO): YES